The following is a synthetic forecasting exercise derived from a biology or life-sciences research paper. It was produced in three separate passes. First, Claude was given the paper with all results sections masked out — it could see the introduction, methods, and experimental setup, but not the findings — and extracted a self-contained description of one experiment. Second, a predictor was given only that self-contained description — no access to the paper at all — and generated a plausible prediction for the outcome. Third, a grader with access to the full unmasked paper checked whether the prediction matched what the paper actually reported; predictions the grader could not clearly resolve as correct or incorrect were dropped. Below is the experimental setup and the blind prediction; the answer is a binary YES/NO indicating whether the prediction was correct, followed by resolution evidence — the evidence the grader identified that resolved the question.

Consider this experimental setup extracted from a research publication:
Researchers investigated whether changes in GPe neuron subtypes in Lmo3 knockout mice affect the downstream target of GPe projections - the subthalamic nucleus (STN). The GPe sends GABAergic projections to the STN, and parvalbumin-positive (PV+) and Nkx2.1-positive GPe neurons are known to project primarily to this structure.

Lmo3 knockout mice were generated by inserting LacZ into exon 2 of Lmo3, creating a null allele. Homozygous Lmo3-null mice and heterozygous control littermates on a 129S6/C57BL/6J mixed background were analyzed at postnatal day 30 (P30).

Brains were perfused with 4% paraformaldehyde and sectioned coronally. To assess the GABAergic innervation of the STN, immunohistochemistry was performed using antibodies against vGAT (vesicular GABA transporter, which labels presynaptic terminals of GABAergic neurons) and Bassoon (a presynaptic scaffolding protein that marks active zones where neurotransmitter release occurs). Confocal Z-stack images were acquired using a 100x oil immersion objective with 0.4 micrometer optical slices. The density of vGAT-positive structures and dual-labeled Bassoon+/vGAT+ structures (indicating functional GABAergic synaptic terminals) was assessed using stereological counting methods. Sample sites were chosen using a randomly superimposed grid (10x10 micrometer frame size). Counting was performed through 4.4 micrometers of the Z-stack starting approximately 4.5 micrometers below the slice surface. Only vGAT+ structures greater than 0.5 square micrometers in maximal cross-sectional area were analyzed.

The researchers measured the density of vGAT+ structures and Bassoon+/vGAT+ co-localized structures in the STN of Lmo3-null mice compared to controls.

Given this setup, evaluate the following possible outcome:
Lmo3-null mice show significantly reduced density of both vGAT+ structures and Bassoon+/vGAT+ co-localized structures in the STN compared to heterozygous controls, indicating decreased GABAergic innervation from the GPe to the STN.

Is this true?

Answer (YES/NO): NO